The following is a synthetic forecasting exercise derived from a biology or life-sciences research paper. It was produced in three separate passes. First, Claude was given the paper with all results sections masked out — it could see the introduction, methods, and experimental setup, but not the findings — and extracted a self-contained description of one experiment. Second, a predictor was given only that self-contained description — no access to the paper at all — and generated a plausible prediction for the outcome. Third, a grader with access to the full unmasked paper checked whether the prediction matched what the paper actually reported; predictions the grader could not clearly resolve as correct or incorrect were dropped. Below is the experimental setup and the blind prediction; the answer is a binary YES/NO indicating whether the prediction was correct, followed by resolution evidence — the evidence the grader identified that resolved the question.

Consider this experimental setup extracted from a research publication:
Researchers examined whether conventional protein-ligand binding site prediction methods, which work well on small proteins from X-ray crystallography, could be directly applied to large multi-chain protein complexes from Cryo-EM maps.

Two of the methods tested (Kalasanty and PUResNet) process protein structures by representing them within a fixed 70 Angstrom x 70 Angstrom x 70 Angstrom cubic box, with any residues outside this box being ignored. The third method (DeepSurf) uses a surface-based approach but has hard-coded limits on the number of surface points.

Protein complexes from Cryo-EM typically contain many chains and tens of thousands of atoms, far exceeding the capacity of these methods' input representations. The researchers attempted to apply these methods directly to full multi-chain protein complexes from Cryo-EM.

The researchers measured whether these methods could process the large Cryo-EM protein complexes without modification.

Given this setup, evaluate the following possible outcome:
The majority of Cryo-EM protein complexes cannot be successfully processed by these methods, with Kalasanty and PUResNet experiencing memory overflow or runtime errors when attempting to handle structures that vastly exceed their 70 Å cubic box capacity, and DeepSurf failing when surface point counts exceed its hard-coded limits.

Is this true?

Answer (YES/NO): NO